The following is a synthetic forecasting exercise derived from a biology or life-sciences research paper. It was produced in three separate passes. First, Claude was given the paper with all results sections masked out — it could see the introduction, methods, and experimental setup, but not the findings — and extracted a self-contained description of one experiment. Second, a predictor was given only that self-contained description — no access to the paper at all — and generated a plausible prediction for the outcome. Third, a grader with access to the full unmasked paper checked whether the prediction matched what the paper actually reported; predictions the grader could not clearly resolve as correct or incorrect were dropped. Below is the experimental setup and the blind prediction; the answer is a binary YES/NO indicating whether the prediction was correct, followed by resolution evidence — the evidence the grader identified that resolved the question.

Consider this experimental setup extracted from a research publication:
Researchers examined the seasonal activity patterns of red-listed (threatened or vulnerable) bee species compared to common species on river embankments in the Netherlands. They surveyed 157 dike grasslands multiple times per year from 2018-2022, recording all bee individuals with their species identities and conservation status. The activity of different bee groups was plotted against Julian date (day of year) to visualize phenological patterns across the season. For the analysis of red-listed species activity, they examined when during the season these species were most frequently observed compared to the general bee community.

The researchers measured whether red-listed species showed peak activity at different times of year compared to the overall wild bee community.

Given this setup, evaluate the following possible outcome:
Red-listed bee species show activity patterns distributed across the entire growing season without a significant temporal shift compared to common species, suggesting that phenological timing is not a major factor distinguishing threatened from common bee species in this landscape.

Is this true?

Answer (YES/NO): NO